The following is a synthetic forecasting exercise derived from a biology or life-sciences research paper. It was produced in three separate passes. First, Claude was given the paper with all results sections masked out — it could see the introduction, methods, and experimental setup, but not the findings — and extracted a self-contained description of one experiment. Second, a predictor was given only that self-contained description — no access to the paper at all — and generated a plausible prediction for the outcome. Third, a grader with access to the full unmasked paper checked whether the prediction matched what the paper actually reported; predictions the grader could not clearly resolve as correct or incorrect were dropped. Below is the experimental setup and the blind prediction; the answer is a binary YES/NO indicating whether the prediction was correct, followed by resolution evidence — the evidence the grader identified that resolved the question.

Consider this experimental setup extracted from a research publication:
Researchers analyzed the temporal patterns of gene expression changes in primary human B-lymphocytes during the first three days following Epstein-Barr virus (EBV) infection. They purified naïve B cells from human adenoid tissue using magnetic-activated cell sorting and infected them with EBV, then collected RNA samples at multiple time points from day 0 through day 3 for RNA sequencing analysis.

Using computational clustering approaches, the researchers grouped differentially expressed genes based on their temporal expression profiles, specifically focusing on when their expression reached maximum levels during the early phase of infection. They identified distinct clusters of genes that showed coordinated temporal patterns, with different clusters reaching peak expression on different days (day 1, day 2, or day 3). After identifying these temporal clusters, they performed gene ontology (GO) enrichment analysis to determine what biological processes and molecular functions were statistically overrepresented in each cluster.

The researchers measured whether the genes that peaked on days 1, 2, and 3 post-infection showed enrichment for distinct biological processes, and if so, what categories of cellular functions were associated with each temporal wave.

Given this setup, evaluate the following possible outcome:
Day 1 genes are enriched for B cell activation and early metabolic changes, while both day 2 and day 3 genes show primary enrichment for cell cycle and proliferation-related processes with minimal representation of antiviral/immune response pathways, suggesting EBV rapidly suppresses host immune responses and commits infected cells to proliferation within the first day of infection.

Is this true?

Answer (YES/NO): NO